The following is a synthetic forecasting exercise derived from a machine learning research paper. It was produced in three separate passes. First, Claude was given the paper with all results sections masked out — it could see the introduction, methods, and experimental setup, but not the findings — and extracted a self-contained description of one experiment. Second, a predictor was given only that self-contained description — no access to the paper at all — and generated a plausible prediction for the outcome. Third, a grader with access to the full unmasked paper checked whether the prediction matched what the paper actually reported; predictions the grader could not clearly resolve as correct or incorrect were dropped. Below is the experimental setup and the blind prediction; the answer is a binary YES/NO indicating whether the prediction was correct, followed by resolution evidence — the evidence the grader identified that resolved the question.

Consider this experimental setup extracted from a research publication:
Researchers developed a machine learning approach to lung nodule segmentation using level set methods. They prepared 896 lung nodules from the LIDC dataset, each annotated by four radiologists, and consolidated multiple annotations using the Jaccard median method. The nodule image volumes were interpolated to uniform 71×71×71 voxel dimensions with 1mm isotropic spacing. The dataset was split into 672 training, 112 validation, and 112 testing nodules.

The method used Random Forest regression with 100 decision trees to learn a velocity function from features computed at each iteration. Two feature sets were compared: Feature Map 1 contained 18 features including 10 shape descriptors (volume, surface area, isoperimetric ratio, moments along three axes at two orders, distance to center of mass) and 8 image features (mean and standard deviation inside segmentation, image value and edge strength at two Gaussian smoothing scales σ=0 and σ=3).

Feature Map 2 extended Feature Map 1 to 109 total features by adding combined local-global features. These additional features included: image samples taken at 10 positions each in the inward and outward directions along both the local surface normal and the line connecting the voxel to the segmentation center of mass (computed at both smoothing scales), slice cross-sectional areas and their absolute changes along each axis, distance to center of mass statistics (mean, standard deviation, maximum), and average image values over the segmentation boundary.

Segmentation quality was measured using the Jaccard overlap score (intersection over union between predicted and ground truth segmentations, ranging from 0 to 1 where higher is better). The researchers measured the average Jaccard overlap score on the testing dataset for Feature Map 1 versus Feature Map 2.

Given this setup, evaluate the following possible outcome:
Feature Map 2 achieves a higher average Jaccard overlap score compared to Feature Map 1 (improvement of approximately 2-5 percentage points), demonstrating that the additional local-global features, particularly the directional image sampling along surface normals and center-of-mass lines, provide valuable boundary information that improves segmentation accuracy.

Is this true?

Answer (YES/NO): YES